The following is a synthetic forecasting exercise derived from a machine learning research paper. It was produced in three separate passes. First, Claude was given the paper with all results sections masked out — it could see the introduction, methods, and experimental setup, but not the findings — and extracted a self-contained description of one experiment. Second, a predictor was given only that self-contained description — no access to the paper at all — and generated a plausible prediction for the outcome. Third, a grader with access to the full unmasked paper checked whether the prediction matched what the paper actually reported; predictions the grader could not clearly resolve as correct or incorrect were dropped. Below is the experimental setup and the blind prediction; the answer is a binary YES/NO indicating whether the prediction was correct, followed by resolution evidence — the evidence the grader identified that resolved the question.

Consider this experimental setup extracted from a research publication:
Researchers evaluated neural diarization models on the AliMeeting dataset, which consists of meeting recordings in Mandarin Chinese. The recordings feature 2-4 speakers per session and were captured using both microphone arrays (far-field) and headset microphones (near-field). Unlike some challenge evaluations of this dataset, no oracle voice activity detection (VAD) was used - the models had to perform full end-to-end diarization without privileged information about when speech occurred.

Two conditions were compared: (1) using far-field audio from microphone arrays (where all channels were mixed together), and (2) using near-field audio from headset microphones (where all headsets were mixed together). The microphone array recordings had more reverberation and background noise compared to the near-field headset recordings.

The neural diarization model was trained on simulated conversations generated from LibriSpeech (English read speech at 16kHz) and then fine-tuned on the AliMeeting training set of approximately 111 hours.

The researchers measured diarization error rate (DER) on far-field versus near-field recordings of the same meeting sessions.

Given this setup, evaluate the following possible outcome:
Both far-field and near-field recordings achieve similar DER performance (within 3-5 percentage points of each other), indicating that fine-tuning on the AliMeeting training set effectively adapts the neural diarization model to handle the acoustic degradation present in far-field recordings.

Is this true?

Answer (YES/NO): YES